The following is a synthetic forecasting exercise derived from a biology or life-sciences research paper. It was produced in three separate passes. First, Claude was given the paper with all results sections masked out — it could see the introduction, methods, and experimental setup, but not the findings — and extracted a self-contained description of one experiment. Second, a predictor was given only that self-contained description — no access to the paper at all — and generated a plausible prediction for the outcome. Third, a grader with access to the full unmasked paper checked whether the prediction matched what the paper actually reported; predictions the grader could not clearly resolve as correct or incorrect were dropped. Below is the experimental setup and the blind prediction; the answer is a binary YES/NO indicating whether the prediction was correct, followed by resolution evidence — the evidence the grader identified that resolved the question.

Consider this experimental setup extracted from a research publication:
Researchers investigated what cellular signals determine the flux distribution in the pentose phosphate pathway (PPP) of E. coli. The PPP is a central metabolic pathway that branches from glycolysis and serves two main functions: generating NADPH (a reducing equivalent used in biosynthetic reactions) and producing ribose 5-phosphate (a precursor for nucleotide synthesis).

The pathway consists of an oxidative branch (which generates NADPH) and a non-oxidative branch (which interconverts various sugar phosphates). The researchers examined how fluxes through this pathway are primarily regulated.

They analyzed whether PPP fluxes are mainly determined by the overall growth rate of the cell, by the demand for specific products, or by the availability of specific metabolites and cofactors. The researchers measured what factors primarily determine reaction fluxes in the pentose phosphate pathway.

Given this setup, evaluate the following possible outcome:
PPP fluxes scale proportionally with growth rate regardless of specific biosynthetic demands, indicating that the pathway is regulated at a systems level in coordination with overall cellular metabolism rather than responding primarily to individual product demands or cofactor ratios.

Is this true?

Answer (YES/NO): NO